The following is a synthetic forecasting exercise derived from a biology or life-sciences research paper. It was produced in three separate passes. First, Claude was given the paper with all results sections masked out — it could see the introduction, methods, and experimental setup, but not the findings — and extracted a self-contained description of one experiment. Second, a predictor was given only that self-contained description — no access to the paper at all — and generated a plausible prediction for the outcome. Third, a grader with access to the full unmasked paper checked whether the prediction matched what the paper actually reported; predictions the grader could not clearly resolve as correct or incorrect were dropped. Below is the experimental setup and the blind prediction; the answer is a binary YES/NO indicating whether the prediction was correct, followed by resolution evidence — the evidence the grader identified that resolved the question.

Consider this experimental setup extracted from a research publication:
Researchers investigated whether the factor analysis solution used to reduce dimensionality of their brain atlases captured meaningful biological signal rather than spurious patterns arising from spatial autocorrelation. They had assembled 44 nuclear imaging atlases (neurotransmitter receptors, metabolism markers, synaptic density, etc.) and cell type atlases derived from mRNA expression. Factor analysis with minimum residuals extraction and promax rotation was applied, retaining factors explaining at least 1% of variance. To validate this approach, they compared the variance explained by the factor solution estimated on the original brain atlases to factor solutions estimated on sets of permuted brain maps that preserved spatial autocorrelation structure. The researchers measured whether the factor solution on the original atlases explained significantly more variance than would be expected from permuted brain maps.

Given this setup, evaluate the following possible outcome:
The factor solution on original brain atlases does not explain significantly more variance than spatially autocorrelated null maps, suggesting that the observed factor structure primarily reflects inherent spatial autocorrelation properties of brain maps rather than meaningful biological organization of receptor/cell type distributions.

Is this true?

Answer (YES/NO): NO